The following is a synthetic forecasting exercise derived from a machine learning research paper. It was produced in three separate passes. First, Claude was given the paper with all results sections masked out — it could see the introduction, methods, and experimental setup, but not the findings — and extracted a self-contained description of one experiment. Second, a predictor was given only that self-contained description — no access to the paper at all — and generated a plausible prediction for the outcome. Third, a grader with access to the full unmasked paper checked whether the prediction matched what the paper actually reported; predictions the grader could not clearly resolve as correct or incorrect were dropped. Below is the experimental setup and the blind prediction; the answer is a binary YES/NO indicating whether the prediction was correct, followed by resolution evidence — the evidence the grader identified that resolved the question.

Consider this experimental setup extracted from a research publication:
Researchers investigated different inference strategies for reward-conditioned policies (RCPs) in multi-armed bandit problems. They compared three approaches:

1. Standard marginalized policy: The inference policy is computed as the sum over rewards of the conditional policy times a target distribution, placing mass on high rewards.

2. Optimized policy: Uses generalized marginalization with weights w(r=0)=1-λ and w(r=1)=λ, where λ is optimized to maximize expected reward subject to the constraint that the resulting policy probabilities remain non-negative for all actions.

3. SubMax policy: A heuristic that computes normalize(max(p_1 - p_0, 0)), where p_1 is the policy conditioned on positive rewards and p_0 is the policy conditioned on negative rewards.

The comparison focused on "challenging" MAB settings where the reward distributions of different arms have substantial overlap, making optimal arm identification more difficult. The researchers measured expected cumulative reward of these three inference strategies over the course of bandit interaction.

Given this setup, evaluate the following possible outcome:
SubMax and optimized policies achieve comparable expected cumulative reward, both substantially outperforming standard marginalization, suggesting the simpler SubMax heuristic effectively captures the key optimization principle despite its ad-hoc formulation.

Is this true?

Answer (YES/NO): NO